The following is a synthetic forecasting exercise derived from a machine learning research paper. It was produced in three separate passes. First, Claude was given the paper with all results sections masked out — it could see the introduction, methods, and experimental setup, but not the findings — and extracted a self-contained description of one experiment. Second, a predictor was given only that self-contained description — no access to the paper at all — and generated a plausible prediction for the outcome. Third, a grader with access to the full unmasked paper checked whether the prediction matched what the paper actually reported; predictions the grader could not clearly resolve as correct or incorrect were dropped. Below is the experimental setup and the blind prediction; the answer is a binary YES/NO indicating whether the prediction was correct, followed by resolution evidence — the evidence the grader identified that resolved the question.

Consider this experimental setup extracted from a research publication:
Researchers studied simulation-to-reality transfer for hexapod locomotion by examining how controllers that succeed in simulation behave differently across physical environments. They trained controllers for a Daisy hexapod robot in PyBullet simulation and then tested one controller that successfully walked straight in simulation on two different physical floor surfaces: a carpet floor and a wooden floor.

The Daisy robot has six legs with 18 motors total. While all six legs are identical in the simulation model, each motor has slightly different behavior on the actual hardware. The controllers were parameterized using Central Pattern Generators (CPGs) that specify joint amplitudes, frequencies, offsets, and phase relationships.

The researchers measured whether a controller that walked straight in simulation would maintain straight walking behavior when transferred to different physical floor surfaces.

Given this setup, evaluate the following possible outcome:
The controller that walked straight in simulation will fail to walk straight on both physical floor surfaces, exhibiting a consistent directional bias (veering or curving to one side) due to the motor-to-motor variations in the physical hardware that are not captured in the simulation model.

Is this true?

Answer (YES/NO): NO